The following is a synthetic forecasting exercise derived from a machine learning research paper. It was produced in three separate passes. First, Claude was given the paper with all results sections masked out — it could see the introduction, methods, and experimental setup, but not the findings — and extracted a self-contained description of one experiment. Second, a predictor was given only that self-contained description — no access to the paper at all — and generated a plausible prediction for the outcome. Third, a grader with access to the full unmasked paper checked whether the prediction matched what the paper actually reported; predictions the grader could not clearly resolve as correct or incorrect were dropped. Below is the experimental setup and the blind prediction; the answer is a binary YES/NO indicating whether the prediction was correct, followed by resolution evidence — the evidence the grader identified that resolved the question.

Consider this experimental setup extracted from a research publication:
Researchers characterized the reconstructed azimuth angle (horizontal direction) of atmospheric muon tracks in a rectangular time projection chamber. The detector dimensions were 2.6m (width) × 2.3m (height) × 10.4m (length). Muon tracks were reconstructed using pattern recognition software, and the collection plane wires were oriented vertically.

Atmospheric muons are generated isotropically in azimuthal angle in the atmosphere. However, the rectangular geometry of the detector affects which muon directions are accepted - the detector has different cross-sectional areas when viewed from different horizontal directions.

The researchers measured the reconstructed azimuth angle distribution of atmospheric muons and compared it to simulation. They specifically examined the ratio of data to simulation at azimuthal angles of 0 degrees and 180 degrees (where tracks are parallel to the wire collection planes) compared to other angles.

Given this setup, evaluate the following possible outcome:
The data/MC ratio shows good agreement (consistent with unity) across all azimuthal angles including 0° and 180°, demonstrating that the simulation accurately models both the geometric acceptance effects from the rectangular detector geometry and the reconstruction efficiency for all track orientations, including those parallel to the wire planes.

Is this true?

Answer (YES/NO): NO